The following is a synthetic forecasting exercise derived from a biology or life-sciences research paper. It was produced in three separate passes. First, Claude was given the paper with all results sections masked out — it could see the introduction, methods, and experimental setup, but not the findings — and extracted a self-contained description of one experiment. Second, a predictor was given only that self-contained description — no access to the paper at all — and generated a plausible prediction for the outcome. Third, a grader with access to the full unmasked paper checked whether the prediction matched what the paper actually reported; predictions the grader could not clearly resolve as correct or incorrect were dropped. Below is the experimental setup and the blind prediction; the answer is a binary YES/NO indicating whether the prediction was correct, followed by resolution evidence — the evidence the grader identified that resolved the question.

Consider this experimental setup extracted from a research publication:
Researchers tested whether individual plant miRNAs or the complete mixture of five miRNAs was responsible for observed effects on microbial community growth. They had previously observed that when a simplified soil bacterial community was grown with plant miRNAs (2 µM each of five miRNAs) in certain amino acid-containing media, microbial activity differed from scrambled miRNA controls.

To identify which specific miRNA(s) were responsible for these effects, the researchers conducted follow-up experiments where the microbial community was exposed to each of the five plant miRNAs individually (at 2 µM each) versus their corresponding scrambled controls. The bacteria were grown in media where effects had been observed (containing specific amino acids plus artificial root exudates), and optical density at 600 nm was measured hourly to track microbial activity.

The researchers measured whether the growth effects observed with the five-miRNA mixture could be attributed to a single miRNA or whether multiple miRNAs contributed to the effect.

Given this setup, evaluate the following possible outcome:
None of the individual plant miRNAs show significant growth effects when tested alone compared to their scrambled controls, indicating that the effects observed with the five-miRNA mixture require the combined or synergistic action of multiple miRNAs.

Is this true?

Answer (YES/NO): NO